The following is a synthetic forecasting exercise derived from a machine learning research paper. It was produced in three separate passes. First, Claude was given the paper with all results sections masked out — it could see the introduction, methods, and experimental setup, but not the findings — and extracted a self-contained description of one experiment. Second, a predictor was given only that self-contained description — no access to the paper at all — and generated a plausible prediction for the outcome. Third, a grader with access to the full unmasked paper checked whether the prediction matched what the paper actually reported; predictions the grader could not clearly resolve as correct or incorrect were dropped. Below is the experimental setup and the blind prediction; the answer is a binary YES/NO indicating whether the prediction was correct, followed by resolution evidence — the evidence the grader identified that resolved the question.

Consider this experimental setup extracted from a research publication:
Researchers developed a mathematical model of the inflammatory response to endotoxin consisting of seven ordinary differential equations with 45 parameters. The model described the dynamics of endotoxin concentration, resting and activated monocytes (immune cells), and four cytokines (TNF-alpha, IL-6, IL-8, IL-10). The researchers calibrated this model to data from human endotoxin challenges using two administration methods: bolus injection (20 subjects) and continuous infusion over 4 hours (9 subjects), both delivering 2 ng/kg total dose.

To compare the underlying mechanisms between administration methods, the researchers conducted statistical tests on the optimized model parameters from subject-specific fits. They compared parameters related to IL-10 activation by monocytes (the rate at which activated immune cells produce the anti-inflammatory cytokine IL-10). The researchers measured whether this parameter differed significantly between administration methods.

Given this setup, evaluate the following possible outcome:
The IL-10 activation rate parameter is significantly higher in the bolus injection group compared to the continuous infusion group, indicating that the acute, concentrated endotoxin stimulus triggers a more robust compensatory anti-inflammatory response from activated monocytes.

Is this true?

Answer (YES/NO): NO